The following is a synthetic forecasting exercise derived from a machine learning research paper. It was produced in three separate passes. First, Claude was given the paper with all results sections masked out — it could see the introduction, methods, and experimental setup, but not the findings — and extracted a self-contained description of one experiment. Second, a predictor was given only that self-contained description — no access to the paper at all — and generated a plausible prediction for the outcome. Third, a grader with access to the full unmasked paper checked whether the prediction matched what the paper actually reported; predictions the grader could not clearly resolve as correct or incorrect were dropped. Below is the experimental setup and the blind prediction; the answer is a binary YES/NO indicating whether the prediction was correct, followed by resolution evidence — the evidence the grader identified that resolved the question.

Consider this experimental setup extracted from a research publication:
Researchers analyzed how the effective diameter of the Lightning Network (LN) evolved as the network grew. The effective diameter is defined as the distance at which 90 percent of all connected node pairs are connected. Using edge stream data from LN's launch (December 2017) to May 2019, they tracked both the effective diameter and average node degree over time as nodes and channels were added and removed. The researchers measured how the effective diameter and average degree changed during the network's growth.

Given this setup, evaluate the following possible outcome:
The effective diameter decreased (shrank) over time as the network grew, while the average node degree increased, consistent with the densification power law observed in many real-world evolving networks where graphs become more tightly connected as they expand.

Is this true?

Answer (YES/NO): NO